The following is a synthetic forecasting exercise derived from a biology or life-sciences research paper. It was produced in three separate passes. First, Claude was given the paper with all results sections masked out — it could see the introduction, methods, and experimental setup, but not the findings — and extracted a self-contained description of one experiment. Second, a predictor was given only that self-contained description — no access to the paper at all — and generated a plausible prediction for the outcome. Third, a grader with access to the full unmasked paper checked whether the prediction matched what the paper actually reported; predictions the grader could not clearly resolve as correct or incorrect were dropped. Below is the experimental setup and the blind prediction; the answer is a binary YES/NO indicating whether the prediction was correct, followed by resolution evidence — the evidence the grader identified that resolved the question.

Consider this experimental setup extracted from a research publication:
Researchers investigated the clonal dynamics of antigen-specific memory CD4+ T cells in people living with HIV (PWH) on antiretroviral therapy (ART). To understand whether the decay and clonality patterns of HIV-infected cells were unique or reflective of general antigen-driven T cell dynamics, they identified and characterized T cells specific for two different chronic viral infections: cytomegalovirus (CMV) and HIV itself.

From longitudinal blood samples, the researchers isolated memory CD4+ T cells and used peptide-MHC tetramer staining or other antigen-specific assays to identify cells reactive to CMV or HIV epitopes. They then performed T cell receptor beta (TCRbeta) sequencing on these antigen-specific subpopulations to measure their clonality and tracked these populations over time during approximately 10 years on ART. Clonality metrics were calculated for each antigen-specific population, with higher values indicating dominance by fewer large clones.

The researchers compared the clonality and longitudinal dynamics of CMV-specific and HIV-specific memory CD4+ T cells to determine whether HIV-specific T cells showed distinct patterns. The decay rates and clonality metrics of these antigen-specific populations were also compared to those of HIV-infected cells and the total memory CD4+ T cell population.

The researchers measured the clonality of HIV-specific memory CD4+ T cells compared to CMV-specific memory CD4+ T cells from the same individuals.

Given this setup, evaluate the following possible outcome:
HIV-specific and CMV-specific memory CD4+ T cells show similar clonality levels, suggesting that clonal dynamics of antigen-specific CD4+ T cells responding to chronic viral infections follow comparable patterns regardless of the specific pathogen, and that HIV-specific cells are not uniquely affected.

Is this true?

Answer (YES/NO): YES